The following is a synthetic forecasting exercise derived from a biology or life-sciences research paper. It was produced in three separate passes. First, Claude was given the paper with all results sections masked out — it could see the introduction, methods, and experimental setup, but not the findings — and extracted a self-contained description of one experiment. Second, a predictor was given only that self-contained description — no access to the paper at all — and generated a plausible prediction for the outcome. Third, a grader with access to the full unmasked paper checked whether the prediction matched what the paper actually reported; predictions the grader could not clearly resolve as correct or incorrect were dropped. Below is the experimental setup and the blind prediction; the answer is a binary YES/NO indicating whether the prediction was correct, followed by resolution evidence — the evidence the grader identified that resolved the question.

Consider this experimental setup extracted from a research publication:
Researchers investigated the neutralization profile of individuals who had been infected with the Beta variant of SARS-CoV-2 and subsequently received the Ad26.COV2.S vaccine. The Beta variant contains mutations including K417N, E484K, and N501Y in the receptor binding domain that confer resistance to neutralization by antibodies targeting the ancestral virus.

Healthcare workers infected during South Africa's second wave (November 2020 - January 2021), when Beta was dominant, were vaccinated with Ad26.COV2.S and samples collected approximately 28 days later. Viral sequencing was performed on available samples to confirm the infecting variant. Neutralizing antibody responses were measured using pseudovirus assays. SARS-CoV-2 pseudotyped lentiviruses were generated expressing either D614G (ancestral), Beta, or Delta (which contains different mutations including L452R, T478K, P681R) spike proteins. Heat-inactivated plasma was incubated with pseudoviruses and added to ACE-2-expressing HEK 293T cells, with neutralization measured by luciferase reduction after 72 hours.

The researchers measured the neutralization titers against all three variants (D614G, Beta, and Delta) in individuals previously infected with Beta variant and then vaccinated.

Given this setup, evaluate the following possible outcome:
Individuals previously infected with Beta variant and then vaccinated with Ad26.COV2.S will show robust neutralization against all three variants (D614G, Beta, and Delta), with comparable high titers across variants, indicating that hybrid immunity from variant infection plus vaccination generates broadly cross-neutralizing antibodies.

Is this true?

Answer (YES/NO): NO